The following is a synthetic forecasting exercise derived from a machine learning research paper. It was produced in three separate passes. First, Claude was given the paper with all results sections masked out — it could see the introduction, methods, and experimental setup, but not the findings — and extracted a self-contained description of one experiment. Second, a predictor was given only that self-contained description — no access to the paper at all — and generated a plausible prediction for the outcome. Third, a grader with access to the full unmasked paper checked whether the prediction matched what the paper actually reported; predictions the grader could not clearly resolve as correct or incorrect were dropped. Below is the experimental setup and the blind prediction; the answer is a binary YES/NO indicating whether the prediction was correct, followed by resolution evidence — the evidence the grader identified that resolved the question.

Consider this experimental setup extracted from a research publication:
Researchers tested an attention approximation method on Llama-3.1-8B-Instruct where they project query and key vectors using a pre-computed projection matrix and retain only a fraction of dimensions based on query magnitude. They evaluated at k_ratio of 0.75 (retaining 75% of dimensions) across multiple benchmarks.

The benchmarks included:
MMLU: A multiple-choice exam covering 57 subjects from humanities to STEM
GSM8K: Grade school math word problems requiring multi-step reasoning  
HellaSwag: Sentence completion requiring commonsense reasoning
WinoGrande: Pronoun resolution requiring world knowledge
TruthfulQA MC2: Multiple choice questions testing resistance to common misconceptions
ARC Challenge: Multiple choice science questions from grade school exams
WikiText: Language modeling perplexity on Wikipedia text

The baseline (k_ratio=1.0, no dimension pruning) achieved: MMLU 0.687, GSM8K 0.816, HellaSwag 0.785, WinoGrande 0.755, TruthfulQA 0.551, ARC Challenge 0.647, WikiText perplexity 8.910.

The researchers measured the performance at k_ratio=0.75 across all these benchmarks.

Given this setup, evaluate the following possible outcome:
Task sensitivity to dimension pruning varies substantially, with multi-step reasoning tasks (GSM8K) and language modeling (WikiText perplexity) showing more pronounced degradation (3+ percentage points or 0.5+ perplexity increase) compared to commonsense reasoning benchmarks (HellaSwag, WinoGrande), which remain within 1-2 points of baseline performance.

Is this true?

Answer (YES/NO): NO